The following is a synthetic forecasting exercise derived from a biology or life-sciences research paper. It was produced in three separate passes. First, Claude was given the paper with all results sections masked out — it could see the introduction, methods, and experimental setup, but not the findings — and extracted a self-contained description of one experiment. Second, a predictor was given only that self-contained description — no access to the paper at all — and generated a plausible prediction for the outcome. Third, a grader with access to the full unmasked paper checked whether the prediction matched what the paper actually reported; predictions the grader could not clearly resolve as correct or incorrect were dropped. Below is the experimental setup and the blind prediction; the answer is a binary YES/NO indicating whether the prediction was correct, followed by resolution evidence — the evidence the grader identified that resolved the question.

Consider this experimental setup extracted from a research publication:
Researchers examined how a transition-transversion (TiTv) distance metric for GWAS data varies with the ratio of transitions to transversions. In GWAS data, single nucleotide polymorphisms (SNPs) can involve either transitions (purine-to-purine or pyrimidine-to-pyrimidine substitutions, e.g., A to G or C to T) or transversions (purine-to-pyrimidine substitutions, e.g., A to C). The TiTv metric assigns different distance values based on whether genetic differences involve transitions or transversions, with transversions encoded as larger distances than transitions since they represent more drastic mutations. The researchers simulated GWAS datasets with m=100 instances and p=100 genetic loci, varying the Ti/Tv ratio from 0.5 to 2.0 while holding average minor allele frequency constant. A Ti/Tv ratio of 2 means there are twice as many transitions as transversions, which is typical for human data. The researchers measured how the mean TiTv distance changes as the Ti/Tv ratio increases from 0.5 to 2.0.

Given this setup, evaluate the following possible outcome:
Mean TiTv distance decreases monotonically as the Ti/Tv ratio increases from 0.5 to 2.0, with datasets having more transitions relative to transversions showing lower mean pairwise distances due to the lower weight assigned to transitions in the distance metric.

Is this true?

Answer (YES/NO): YES